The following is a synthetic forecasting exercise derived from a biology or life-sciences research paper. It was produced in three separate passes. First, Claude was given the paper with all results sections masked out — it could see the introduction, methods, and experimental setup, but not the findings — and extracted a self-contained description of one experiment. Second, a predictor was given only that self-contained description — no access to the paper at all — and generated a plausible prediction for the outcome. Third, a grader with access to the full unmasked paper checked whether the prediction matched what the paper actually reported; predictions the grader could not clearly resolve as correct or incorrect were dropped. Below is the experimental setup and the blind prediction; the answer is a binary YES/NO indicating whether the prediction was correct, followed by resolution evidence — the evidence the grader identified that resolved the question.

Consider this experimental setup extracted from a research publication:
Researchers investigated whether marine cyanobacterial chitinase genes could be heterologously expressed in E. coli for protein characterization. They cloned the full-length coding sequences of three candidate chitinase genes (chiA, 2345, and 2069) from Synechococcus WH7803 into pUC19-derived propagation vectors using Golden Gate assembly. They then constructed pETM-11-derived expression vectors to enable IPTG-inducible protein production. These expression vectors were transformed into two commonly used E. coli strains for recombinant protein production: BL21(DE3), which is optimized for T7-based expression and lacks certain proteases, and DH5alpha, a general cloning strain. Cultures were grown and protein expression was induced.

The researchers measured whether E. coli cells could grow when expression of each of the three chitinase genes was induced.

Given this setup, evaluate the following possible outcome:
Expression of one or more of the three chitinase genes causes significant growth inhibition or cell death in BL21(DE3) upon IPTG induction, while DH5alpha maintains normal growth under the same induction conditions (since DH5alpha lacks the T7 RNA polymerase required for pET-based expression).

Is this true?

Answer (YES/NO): NO